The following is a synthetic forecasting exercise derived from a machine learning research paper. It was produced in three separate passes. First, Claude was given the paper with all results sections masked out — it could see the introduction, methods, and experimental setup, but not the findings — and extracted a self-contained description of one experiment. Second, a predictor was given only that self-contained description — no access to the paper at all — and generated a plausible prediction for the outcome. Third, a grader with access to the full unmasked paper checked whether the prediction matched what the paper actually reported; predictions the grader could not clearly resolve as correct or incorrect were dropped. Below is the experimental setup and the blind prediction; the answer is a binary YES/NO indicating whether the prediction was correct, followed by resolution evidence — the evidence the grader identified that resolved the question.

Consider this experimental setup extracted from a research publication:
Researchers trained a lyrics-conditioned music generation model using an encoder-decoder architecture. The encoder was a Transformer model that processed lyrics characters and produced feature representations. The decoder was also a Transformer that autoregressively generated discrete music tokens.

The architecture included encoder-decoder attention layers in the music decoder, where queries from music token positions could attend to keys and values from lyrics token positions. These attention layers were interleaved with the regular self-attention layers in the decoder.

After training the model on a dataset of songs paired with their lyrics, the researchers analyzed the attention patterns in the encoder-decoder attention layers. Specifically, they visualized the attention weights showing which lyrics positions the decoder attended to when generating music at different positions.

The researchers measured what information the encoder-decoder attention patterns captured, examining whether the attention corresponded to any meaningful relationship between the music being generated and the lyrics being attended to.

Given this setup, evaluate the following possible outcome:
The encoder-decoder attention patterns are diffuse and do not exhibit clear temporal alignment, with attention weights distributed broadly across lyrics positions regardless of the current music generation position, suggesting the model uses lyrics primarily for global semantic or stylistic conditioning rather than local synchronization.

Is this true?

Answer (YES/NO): NO